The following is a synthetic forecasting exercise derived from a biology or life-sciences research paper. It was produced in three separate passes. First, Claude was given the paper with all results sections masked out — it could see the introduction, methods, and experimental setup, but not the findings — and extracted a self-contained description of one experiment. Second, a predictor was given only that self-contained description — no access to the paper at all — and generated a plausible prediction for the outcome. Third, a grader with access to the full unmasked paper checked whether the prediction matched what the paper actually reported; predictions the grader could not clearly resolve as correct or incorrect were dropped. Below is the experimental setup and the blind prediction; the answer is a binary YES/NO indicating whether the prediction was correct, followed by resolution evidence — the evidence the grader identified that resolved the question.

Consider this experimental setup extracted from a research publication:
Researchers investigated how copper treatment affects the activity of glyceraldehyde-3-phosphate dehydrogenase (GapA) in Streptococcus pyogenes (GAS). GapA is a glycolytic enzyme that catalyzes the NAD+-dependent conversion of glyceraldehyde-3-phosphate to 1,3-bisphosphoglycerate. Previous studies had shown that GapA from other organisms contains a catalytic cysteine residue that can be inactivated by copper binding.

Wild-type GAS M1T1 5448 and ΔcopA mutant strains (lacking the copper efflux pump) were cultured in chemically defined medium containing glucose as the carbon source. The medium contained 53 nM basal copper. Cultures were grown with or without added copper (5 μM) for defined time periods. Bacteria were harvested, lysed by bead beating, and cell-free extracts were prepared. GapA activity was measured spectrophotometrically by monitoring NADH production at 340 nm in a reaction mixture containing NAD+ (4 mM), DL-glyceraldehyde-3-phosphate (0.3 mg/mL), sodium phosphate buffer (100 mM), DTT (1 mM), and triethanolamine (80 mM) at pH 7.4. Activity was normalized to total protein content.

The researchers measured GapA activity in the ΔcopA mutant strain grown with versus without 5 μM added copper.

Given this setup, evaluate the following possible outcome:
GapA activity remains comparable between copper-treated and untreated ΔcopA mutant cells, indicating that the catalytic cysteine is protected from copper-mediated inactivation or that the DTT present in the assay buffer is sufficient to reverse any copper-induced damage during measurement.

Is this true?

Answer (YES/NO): NO